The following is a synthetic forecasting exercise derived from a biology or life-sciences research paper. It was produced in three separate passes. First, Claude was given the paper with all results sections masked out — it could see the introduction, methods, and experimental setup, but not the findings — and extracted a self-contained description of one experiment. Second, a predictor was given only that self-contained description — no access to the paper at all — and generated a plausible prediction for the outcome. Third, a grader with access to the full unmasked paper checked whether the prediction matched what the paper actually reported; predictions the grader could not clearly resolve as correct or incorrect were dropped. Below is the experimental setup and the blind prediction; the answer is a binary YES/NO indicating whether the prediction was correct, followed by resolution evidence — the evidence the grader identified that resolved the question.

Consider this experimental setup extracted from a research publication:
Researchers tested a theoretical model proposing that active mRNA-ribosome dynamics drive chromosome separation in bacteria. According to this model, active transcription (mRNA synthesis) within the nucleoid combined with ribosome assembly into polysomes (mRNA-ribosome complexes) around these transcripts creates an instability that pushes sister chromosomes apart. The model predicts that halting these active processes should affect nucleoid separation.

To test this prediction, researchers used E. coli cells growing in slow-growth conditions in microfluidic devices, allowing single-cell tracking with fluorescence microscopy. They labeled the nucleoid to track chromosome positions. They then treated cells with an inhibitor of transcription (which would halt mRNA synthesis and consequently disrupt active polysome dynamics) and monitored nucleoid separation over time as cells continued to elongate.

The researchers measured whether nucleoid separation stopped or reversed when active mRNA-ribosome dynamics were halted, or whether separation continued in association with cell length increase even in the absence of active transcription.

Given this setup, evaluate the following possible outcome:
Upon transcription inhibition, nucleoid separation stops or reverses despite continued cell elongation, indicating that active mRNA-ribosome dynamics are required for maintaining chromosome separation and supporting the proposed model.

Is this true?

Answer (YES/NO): NO